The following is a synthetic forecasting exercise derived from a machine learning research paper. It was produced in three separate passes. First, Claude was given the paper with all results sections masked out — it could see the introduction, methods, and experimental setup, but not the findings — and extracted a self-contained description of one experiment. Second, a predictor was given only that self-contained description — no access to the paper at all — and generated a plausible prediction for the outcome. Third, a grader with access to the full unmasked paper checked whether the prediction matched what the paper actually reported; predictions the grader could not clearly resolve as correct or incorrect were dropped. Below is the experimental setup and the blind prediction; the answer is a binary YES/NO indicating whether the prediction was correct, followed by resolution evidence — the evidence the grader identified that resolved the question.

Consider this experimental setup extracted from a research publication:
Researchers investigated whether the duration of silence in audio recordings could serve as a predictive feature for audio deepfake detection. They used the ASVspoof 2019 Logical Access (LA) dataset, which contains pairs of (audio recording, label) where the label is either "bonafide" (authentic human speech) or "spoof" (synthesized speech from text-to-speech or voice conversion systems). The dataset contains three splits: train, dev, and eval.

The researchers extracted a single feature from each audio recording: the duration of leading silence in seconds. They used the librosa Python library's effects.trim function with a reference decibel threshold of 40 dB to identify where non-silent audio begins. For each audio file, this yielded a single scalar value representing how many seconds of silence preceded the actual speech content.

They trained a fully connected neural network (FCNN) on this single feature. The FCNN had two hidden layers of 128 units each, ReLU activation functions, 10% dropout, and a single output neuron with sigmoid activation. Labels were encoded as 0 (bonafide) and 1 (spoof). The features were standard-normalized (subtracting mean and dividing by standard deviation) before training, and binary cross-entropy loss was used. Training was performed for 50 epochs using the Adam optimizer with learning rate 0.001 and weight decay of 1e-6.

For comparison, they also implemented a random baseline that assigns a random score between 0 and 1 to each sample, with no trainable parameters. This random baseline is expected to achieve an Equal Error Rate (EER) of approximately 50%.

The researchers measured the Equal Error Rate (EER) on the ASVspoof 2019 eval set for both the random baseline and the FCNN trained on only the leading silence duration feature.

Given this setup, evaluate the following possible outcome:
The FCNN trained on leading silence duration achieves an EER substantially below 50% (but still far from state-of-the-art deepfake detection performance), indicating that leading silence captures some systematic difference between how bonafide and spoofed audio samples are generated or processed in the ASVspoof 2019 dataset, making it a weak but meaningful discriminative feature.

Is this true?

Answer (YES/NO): YES